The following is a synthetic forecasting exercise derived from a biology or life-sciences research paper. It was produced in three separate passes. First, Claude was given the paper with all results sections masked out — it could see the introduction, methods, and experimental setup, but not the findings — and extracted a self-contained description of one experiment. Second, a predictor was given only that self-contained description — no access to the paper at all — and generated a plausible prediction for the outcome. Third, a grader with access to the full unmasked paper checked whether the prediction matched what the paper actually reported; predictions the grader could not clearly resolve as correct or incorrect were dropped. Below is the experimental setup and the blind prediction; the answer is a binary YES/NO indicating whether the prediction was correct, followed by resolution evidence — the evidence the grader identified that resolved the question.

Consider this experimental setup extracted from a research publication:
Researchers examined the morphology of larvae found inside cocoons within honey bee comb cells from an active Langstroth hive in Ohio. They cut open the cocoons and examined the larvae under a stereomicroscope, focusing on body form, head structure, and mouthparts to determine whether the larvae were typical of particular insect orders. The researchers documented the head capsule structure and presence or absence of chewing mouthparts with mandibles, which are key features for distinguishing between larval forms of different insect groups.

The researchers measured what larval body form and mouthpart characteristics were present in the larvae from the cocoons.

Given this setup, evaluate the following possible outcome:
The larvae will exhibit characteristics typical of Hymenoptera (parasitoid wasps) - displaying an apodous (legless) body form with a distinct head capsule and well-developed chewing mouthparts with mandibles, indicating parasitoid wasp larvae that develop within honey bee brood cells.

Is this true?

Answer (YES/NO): NO